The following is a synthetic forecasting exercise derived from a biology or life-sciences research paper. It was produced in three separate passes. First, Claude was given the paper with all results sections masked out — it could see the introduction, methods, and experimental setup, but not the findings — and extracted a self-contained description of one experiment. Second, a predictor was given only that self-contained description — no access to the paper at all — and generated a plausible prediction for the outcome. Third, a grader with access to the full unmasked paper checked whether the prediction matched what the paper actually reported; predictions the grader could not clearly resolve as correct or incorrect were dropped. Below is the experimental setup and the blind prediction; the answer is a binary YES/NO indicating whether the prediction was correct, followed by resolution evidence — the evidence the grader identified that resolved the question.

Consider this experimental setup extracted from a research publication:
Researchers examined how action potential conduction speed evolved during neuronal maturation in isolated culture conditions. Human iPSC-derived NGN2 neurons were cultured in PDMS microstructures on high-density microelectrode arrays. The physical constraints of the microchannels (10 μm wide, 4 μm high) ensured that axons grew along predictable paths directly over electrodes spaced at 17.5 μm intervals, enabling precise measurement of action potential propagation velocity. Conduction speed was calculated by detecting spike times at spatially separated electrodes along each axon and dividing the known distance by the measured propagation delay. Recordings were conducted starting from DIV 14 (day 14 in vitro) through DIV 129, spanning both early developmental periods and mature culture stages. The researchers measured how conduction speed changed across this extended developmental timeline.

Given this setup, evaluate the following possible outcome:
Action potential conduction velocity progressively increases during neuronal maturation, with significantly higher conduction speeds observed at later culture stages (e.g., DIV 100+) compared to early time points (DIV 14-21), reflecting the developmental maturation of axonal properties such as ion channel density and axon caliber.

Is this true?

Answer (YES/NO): NO